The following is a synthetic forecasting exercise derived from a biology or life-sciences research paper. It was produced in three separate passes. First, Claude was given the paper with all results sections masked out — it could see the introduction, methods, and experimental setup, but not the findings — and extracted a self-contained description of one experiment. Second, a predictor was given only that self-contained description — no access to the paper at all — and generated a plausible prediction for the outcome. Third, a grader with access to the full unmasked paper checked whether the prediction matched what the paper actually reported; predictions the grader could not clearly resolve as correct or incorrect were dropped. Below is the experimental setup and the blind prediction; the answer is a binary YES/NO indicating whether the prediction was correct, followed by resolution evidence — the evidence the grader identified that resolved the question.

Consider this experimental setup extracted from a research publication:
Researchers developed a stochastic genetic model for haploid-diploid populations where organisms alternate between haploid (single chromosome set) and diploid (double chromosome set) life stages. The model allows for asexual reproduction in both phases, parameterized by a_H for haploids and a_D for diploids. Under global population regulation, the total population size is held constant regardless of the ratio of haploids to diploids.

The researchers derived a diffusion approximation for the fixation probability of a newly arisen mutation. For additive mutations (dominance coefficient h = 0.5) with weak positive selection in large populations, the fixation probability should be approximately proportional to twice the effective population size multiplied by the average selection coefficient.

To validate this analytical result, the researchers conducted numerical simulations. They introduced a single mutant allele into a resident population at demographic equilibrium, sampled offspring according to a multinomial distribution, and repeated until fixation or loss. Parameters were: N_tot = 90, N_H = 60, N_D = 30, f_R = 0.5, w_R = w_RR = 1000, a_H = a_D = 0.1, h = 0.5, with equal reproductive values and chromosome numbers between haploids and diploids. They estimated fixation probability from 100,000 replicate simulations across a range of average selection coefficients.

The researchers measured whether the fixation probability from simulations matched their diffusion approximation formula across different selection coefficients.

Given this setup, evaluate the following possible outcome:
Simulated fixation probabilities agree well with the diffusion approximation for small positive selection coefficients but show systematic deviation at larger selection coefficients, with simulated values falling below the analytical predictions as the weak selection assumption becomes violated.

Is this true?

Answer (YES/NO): NO